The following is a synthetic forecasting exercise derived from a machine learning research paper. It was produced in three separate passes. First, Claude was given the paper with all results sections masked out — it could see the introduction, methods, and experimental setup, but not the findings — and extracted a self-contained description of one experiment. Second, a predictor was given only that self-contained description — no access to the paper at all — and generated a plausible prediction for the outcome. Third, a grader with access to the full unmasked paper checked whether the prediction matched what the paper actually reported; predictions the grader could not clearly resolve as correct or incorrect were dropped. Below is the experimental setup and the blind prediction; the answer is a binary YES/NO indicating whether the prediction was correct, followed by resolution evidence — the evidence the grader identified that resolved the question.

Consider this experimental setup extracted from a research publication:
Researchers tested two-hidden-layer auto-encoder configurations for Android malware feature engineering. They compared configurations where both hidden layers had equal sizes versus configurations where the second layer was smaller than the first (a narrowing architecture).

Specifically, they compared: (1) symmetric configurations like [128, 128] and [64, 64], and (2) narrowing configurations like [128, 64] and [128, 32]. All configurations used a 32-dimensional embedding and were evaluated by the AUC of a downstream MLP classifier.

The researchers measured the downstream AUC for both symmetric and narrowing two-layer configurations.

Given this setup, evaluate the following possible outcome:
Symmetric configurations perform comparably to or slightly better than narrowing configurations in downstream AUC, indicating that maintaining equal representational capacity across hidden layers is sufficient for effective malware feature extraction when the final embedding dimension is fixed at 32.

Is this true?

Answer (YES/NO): NO